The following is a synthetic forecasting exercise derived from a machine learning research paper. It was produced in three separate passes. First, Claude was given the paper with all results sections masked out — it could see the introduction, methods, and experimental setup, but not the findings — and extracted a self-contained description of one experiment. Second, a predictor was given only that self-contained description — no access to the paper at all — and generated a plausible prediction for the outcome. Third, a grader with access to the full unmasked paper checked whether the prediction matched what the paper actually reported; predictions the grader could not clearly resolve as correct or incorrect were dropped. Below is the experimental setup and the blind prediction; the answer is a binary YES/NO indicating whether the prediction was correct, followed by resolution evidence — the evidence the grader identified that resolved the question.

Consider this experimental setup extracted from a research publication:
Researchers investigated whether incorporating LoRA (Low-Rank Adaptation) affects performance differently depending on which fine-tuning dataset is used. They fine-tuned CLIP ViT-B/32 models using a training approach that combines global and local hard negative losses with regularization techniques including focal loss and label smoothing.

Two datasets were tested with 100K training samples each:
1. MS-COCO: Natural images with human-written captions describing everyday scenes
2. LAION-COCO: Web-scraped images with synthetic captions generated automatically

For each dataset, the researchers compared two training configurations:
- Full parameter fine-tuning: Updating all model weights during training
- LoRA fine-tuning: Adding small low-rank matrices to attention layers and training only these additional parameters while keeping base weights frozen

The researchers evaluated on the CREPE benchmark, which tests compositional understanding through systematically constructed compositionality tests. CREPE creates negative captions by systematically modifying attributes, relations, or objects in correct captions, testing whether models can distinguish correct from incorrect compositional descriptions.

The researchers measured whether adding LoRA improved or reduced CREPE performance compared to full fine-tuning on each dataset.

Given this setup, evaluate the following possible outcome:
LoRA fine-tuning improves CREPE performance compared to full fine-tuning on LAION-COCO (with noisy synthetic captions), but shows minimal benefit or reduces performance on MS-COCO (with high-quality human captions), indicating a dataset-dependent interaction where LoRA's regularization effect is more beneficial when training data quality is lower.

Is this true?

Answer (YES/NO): YES